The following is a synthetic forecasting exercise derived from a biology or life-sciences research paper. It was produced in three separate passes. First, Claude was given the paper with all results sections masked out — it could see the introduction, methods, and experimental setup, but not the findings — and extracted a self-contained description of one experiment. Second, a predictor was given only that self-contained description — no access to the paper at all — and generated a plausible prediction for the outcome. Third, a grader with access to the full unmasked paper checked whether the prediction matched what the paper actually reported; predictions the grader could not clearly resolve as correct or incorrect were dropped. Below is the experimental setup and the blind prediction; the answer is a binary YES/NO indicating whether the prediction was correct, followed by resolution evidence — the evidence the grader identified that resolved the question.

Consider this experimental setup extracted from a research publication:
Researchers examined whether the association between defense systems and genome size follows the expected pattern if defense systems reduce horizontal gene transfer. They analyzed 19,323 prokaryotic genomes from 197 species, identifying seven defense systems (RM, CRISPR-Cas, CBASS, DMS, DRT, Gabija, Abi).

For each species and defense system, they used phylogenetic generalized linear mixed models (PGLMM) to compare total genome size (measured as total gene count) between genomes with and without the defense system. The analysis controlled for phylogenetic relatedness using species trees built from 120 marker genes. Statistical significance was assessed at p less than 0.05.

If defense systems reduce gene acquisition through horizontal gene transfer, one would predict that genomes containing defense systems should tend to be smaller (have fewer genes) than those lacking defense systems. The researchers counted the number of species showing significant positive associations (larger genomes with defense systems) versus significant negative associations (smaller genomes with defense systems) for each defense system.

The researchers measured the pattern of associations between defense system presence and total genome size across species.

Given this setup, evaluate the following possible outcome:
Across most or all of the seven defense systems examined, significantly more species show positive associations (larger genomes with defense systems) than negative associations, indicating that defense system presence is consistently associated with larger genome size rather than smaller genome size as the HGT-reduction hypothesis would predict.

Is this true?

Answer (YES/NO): YES